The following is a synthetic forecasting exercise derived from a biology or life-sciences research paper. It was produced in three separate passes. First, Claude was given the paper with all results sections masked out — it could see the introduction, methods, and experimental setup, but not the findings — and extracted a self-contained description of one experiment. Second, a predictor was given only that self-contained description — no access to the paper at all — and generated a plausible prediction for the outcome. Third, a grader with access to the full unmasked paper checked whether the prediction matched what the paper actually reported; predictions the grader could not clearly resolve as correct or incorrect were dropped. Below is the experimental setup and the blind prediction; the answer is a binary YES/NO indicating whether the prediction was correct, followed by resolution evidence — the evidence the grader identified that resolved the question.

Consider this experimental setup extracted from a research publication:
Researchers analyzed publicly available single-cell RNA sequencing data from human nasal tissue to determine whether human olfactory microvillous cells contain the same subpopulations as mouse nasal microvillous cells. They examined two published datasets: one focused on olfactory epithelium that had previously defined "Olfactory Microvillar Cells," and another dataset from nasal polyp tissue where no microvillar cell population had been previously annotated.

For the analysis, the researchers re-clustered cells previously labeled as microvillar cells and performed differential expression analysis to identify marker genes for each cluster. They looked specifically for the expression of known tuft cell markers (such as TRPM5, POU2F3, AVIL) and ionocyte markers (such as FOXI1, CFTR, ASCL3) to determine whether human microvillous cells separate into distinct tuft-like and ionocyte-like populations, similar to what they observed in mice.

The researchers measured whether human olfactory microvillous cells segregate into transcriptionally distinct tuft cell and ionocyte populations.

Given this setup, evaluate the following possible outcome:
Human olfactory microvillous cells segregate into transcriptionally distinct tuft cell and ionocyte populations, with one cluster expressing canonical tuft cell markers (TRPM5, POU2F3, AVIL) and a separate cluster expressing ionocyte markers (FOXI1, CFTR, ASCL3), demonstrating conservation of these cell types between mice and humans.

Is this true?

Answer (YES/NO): YES